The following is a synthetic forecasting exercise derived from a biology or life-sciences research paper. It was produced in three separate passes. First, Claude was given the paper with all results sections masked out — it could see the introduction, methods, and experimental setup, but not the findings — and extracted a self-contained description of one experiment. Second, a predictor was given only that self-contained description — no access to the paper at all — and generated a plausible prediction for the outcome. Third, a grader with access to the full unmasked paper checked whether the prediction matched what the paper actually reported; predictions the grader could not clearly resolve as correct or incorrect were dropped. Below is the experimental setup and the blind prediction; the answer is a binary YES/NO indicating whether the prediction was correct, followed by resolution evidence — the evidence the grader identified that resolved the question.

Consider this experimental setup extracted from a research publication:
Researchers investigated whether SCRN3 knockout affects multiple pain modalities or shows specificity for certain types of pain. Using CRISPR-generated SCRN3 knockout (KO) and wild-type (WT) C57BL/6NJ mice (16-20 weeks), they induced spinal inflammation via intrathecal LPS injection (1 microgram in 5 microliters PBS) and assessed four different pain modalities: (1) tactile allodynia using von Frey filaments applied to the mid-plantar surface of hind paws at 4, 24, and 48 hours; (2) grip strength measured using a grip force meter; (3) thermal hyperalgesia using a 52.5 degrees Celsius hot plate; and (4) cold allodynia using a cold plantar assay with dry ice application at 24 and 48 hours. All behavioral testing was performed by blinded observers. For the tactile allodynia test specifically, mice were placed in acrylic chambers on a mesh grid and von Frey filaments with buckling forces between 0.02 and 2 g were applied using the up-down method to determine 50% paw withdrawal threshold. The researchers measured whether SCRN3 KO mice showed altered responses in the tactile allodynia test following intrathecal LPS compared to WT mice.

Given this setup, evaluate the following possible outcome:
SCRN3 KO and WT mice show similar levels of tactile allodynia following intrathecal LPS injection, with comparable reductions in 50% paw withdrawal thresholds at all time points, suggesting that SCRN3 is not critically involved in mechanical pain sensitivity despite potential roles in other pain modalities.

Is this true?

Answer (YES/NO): YES